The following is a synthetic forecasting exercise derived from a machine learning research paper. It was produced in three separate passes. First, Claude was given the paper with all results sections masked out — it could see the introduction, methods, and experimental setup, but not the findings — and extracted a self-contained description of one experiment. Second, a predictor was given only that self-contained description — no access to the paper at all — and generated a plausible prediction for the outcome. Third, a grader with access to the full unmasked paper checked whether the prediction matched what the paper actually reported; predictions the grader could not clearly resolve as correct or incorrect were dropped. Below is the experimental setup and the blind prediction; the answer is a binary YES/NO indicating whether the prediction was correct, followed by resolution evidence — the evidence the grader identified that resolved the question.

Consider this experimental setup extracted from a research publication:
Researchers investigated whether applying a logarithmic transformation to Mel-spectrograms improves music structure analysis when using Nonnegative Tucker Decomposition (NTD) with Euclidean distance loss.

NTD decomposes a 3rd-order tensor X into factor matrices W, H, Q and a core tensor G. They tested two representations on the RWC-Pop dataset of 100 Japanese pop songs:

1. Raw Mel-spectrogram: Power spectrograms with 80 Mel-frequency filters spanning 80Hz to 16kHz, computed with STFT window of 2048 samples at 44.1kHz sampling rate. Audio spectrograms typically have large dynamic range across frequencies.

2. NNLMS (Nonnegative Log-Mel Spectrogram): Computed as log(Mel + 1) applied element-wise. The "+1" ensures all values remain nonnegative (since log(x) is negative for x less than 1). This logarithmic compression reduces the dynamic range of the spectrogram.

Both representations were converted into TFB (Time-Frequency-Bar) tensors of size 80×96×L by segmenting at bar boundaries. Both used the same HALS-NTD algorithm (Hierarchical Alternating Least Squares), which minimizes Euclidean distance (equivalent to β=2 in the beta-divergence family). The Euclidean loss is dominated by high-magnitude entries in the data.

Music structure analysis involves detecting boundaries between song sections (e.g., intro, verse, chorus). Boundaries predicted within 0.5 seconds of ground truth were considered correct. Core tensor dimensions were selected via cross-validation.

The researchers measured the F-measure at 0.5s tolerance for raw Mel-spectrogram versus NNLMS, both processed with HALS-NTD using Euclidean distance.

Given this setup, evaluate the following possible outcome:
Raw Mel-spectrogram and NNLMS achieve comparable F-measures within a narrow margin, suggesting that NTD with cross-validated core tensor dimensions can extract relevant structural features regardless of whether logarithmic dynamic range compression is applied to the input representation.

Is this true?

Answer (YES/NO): NO